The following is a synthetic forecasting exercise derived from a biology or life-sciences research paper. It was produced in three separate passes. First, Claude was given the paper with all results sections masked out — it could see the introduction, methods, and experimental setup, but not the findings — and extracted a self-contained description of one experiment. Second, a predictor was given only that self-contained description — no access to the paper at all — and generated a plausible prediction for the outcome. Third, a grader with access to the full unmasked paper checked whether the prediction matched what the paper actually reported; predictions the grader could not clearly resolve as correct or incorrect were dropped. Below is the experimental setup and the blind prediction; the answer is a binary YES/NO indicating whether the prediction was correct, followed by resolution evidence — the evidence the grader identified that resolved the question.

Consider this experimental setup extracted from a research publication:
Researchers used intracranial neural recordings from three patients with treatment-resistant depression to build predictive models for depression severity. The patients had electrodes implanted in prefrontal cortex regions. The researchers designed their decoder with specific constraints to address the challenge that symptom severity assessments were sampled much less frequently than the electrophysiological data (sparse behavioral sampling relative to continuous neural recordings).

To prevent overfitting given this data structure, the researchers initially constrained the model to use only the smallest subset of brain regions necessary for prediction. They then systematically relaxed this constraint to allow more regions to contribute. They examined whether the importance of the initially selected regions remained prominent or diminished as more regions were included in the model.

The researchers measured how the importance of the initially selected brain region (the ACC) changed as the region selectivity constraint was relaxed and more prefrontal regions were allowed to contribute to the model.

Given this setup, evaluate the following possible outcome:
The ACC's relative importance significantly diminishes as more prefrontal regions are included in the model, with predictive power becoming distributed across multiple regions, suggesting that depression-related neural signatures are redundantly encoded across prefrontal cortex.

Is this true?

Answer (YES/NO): NO